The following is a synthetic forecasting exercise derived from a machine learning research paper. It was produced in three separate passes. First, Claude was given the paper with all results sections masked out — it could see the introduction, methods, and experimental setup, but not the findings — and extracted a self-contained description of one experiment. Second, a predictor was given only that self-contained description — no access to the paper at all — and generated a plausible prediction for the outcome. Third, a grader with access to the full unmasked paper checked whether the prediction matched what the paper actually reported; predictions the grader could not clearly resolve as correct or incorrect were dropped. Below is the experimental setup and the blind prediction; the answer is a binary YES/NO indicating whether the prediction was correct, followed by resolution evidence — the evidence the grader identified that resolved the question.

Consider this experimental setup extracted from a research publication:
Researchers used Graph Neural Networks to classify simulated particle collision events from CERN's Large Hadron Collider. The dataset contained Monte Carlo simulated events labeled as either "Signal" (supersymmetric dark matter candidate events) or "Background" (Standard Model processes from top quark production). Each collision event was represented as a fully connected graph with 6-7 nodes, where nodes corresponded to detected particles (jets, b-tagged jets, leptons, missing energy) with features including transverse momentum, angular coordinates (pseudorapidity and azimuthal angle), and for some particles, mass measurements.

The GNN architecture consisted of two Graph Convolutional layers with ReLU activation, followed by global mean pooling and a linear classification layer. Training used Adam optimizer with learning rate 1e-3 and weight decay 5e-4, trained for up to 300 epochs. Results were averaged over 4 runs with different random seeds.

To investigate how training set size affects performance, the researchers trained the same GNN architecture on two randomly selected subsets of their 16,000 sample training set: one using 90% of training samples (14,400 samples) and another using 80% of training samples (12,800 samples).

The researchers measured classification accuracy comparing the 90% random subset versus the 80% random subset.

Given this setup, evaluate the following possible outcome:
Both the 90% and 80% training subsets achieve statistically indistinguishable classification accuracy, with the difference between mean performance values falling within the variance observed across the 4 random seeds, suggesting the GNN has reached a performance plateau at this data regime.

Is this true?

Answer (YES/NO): YES